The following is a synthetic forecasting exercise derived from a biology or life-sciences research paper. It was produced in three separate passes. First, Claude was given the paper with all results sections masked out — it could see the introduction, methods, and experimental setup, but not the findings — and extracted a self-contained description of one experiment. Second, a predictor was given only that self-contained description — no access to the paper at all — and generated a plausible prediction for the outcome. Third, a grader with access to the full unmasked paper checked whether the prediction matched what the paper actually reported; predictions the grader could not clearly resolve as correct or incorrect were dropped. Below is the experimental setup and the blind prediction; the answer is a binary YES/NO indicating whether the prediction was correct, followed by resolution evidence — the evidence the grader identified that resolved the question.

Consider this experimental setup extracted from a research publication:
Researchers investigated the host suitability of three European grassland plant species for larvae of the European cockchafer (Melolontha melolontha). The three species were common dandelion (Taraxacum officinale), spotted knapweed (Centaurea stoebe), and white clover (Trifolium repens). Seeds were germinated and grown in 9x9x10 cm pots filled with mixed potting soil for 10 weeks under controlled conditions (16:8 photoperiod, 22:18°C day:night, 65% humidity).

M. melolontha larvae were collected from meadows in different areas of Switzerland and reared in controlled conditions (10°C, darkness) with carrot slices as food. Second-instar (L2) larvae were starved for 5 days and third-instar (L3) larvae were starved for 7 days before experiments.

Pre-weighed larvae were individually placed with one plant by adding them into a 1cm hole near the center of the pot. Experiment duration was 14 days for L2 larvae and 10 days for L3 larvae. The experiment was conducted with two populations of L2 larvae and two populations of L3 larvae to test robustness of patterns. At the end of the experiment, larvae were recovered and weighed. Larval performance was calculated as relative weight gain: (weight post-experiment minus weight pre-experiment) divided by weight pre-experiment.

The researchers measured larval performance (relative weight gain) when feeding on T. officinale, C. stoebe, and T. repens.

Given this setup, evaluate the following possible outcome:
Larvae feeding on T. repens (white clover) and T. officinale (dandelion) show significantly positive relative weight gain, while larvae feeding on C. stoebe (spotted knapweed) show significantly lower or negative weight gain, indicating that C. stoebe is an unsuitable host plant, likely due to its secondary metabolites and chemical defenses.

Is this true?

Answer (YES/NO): NO